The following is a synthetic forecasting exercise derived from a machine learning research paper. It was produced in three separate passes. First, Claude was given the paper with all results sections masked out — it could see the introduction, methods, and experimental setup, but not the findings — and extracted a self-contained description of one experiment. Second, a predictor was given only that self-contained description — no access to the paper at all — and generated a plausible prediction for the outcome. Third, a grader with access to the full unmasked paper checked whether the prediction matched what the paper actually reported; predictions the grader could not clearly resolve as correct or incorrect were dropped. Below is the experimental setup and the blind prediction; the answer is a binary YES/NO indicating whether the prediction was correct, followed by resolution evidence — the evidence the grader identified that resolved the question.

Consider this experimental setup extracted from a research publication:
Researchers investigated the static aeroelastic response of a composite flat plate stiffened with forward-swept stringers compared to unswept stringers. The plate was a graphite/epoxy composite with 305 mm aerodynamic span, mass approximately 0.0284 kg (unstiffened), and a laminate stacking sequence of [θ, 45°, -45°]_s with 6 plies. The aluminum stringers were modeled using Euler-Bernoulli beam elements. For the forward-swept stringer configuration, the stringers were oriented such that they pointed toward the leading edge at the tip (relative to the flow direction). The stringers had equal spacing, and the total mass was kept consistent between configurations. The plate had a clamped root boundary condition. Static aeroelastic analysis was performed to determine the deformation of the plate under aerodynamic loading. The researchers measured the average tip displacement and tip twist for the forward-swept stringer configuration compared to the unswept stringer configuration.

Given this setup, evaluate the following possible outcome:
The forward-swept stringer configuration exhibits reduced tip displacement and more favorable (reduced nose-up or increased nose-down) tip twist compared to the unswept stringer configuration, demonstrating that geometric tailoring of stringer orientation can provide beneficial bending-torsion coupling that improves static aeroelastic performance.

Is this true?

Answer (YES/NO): YES